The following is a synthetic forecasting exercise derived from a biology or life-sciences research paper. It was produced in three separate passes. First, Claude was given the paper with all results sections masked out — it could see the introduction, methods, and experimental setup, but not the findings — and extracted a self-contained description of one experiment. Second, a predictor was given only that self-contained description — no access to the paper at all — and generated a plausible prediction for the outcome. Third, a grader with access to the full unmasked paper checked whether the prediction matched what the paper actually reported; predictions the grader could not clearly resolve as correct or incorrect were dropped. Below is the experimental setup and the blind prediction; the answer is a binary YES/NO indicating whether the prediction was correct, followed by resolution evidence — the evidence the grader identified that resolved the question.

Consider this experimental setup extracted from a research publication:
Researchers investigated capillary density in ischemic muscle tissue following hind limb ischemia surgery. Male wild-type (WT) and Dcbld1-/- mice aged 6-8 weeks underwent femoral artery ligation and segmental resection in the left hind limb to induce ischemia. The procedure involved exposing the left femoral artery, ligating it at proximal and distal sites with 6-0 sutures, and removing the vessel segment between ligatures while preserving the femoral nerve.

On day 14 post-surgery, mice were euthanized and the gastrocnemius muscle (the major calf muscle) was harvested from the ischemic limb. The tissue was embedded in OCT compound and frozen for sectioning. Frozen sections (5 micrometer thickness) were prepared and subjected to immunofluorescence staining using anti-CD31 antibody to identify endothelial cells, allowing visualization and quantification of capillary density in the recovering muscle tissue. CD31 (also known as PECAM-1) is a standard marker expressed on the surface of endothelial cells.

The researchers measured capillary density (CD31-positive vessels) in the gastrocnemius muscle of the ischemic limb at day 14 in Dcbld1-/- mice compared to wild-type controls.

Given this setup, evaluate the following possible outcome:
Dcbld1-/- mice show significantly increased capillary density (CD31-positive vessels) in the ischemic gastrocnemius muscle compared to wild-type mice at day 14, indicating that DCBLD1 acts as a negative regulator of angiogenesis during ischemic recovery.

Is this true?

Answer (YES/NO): NO